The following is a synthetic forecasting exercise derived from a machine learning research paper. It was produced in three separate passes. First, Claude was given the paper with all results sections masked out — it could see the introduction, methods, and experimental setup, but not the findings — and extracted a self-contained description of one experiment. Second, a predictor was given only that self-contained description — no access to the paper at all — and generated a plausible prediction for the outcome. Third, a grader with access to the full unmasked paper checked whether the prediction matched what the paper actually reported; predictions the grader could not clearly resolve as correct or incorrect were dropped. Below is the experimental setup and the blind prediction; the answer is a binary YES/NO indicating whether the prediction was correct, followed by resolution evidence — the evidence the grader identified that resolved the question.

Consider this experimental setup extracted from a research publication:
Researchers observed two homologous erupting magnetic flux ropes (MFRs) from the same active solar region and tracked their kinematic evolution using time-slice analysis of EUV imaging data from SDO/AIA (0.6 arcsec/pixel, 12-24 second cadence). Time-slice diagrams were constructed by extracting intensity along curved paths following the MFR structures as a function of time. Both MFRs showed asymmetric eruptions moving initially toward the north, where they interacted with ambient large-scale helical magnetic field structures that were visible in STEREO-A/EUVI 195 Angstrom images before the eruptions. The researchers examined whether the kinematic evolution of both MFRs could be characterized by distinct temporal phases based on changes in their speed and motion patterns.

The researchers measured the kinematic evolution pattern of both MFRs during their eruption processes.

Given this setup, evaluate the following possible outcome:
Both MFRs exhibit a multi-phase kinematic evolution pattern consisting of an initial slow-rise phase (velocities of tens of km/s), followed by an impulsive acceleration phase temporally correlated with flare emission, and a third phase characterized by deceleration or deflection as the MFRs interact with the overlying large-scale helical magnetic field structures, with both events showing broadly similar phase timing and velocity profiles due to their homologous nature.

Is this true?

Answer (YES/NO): NO